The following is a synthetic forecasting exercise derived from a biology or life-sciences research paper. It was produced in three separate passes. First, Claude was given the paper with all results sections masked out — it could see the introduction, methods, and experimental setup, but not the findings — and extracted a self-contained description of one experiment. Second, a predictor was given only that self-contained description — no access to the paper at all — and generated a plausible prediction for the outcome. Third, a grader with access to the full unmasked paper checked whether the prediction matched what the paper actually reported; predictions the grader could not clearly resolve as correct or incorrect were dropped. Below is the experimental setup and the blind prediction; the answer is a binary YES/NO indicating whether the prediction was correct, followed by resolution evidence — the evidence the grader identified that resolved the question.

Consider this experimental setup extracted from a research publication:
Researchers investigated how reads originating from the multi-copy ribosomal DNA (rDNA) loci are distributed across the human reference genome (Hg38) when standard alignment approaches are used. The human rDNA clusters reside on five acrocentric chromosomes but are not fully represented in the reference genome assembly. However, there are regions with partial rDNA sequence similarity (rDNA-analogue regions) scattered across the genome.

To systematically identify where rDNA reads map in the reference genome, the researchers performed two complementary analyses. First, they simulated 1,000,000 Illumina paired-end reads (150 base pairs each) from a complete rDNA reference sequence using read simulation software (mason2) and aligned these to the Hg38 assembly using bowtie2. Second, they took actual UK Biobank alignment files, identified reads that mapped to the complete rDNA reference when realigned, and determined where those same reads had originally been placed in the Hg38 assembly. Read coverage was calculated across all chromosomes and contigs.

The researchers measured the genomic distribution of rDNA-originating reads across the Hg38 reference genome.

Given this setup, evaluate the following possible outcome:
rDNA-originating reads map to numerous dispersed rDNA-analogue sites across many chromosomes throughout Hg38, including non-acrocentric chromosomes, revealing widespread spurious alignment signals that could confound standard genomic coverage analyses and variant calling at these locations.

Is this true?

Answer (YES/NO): NO